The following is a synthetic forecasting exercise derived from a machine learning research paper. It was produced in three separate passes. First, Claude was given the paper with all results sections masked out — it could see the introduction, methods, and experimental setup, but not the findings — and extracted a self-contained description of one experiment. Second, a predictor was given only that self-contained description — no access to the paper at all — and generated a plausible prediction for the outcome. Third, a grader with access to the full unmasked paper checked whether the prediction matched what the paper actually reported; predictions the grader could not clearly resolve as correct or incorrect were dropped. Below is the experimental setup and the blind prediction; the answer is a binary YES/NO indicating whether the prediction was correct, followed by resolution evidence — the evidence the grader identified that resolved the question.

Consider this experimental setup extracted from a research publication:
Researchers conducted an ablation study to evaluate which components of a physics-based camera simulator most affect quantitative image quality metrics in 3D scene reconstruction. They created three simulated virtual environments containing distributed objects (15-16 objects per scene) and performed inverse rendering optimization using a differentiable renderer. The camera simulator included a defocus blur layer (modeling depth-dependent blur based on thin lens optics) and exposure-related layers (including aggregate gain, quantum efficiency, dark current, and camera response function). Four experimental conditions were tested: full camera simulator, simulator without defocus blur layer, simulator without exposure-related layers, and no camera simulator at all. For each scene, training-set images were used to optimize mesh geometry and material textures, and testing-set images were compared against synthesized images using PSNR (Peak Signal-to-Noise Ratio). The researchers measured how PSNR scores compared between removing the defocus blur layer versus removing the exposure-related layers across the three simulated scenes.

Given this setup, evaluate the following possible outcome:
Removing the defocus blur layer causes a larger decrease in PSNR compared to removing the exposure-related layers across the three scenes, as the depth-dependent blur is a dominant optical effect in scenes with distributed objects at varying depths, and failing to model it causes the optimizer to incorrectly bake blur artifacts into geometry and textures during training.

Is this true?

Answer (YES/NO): NO